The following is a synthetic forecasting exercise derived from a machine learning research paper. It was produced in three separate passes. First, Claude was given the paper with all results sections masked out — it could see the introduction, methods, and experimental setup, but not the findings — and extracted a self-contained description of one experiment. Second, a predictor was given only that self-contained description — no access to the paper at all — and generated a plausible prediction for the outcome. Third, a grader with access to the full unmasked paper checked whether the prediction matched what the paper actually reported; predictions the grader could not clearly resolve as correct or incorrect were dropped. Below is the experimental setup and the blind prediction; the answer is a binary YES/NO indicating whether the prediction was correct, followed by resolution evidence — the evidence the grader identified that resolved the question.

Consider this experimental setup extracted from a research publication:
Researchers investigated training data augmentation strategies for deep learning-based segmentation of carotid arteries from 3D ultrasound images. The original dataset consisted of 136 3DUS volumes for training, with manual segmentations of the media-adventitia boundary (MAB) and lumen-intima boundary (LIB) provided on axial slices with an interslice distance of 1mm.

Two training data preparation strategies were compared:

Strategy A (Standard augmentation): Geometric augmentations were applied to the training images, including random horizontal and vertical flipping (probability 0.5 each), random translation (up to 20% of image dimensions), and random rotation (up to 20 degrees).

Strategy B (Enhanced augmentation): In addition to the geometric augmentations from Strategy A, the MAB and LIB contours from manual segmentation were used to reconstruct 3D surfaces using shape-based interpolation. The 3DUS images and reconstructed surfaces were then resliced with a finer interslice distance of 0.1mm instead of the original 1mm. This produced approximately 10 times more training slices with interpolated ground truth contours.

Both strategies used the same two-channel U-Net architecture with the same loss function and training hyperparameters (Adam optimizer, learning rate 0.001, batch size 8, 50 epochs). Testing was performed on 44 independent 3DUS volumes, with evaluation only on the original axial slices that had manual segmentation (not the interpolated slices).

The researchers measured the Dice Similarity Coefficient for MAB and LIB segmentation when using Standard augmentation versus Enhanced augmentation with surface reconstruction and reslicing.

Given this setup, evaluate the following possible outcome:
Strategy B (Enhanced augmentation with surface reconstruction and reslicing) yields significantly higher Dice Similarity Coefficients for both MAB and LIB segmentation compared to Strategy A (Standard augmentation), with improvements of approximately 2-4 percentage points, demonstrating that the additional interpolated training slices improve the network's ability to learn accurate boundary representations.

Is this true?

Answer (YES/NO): NO